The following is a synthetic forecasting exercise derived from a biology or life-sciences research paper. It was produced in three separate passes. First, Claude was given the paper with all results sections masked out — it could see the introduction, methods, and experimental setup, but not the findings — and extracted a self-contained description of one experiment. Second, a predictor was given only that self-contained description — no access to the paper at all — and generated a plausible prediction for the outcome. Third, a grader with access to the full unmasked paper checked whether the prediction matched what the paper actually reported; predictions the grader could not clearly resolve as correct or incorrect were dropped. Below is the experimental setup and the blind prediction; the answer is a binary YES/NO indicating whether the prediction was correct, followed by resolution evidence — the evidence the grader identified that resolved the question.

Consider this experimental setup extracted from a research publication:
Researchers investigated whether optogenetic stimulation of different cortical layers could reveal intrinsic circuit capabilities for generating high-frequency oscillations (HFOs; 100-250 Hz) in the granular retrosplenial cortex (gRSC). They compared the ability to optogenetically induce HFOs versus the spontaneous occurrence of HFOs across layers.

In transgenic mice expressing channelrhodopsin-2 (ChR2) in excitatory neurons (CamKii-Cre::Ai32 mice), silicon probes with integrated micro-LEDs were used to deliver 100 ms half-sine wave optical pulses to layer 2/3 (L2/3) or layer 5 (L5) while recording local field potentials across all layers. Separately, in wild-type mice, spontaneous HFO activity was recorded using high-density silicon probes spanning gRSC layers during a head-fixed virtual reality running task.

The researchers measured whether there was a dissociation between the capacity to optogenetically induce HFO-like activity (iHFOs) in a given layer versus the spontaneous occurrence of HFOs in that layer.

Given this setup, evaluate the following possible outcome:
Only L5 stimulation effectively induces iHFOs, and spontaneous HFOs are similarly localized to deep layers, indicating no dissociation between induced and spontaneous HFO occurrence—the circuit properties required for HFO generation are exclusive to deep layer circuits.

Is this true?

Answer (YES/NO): NO